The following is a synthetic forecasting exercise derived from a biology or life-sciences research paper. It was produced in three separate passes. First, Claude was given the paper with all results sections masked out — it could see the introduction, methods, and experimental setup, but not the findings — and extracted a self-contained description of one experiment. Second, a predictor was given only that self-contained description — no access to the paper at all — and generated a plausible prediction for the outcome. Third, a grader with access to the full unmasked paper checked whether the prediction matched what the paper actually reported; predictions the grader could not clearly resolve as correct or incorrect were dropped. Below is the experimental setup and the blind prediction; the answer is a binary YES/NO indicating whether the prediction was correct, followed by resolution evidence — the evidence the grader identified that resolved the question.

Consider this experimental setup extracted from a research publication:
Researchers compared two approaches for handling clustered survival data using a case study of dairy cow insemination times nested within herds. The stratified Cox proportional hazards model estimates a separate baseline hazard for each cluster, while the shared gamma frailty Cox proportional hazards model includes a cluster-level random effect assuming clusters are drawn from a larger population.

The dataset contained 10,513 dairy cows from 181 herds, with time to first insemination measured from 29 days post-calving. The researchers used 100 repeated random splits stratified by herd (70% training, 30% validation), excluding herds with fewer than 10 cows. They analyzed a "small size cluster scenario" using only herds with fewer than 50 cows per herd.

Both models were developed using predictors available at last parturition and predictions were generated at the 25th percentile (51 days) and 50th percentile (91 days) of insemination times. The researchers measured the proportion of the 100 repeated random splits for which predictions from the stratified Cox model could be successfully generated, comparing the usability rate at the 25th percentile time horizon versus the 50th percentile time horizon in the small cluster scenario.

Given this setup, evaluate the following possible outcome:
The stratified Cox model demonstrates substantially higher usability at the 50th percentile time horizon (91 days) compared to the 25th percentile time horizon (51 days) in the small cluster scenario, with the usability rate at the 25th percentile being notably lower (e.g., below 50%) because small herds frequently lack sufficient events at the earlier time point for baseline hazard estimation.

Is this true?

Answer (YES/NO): NO